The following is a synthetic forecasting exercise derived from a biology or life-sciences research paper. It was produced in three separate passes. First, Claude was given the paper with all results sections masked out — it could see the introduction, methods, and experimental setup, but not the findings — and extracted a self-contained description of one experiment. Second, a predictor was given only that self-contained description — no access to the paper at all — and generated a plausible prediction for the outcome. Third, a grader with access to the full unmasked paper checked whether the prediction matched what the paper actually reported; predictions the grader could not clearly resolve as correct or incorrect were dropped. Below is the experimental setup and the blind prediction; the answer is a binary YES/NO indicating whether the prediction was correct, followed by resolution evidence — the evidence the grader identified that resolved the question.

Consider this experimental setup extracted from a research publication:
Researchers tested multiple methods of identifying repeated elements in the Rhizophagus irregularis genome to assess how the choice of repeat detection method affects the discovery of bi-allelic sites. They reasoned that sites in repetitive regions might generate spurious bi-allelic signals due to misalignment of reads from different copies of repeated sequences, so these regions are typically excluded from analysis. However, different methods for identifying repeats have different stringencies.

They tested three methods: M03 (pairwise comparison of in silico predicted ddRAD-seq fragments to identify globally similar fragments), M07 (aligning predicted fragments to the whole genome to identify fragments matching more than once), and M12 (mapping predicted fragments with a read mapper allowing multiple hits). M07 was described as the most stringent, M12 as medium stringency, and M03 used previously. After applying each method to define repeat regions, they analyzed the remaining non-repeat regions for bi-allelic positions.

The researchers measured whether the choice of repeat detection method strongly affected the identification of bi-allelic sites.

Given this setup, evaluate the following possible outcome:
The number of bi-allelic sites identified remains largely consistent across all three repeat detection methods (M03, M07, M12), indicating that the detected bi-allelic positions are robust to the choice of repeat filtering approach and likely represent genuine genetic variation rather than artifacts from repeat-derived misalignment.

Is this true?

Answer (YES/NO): YES